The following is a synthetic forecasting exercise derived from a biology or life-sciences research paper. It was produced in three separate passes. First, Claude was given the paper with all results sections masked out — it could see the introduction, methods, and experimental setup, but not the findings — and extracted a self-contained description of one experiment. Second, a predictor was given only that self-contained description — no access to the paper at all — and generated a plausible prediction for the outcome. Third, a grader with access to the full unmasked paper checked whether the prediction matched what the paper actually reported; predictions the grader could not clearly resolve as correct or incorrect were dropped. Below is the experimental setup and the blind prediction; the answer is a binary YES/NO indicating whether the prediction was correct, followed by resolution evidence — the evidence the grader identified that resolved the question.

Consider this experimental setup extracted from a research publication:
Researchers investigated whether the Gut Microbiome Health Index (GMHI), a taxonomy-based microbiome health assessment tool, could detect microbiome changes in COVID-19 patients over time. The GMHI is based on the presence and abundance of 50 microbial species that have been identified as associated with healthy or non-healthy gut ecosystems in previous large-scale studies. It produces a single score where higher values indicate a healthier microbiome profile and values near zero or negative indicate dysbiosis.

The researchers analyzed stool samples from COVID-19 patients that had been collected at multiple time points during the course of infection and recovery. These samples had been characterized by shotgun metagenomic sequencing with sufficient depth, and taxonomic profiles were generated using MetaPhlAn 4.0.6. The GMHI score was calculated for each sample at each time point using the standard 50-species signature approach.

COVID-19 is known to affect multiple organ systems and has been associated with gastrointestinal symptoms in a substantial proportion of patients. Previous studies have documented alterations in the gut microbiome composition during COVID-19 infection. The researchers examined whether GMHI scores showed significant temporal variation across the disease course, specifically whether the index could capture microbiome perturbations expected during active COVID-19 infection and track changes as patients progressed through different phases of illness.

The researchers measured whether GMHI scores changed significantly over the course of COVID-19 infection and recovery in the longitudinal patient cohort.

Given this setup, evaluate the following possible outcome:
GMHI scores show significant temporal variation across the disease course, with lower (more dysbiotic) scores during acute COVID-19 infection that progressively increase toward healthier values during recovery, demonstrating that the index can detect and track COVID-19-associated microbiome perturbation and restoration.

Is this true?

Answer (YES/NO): NO